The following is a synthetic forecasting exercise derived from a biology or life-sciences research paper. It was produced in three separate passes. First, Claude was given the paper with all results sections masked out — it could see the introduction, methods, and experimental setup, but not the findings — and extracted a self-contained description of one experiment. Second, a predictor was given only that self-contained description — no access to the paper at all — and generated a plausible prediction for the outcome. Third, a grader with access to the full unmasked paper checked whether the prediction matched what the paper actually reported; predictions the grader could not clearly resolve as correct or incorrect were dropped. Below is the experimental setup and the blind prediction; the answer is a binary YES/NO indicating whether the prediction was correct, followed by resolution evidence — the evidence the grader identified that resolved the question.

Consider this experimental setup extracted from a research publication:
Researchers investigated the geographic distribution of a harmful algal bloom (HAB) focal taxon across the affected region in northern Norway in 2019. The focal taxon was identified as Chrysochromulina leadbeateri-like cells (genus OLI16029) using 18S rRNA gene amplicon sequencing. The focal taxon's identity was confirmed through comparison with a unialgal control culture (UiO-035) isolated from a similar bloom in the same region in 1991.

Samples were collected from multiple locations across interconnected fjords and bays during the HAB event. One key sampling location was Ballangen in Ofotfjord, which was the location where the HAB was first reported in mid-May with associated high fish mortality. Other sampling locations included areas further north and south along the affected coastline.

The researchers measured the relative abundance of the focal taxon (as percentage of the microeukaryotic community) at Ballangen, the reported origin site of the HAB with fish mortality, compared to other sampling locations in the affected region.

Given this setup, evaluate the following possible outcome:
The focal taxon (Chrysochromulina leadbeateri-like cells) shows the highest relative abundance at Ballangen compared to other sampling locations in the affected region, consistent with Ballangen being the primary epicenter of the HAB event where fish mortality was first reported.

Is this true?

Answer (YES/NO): NO